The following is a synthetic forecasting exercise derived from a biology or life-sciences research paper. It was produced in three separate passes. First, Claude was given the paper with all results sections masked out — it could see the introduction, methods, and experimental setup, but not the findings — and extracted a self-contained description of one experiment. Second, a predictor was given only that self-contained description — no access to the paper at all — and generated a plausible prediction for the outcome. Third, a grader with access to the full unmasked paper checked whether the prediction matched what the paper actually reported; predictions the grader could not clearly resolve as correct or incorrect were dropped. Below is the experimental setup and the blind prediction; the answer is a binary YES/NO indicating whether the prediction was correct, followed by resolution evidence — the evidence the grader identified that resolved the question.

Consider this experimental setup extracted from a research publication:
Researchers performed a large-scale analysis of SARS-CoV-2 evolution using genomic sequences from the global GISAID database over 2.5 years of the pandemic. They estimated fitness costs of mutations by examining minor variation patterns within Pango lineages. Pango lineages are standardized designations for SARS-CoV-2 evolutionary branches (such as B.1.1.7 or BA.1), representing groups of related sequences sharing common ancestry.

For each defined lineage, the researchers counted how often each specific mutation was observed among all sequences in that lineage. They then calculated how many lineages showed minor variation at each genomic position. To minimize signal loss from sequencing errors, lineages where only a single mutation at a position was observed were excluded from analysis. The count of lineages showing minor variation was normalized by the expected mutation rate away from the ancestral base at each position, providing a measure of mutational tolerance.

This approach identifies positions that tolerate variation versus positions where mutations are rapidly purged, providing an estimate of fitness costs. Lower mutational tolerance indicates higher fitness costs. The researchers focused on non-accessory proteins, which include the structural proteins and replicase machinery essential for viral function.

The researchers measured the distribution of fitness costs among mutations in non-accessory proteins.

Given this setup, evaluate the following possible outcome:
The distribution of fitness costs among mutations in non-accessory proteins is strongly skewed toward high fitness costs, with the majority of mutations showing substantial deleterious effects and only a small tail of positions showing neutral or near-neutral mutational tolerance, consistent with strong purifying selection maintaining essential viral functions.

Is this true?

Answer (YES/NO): NO